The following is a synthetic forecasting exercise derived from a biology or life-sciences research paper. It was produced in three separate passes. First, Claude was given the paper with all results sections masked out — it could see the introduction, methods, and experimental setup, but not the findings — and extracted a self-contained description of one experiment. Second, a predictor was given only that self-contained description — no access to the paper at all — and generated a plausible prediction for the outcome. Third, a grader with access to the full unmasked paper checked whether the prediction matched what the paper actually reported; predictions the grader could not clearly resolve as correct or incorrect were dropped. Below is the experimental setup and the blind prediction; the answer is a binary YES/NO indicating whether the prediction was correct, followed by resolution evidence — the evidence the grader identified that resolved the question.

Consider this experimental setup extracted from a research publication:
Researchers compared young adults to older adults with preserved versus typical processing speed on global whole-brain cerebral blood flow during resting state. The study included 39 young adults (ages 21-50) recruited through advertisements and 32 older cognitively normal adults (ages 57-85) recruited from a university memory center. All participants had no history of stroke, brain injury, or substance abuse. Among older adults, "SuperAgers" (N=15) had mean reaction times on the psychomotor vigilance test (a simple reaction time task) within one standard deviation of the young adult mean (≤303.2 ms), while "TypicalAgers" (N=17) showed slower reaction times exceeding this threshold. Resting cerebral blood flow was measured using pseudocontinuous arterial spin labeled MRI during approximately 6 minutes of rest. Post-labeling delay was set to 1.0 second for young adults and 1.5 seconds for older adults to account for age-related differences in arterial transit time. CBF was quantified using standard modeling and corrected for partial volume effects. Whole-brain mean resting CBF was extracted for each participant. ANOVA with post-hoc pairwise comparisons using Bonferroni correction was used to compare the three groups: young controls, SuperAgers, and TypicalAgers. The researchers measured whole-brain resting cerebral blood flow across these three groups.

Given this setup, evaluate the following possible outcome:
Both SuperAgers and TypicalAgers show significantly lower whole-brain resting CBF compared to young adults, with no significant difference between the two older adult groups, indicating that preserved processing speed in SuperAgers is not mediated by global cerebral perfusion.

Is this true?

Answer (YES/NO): NO